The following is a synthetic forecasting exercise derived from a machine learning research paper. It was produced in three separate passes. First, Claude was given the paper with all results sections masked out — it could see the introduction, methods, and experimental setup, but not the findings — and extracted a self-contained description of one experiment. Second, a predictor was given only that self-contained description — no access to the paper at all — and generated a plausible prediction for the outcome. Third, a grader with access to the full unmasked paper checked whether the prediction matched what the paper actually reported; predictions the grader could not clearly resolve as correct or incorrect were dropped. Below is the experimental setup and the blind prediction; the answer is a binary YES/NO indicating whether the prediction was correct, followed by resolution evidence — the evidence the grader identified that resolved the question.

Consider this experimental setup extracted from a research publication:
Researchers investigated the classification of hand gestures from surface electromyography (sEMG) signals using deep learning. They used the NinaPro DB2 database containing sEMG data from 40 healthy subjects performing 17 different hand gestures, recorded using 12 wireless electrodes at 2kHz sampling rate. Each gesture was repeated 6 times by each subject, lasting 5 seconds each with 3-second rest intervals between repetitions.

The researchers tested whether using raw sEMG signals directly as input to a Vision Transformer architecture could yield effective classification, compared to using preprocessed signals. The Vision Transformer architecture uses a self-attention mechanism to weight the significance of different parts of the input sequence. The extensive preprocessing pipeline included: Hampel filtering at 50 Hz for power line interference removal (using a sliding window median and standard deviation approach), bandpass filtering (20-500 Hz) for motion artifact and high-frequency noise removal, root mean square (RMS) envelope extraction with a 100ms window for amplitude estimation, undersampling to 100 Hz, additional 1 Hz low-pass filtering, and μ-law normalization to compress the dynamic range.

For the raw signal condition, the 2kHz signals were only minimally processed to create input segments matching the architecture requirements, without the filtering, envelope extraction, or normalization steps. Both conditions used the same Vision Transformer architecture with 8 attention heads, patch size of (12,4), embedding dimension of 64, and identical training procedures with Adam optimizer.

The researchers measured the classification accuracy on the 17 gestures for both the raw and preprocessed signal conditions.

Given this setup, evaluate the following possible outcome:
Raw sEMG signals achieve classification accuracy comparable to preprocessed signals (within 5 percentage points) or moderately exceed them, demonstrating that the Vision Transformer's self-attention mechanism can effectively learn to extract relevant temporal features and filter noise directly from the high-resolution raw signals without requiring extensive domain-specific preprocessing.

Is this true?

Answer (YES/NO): NO